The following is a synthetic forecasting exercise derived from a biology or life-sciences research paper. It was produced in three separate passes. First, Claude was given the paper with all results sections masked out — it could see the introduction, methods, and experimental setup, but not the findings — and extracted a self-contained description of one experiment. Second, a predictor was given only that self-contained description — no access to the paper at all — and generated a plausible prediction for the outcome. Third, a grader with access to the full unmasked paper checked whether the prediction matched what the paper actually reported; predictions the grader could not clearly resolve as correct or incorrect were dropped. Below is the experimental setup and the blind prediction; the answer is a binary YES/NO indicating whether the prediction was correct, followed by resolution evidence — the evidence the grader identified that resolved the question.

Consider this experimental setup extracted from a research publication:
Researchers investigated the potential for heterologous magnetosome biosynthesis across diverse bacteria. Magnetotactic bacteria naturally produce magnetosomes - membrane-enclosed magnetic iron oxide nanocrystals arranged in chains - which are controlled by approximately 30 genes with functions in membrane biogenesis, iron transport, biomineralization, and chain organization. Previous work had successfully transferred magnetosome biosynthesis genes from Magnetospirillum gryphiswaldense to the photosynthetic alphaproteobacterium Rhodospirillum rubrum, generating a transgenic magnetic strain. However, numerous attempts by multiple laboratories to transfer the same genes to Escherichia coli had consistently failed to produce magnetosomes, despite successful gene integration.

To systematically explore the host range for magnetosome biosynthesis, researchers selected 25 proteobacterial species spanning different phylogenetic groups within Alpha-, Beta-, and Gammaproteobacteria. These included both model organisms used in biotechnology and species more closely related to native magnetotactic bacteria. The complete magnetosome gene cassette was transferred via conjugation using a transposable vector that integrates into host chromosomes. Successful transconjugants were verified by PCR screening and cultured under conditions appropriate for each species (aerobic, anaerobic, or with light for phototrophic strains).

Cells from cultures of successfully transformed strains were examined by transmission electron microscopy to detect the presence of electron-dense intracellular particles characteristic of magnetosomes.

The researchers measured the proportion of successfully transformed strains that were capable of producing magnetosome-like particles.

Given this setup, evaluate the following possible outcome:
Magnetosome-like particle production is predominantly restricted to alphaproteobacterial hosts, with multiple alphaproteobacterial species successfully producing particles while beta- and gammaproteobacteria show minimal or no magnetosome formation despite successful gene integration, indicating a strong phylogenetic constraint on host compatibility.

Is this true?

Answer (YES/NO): YES